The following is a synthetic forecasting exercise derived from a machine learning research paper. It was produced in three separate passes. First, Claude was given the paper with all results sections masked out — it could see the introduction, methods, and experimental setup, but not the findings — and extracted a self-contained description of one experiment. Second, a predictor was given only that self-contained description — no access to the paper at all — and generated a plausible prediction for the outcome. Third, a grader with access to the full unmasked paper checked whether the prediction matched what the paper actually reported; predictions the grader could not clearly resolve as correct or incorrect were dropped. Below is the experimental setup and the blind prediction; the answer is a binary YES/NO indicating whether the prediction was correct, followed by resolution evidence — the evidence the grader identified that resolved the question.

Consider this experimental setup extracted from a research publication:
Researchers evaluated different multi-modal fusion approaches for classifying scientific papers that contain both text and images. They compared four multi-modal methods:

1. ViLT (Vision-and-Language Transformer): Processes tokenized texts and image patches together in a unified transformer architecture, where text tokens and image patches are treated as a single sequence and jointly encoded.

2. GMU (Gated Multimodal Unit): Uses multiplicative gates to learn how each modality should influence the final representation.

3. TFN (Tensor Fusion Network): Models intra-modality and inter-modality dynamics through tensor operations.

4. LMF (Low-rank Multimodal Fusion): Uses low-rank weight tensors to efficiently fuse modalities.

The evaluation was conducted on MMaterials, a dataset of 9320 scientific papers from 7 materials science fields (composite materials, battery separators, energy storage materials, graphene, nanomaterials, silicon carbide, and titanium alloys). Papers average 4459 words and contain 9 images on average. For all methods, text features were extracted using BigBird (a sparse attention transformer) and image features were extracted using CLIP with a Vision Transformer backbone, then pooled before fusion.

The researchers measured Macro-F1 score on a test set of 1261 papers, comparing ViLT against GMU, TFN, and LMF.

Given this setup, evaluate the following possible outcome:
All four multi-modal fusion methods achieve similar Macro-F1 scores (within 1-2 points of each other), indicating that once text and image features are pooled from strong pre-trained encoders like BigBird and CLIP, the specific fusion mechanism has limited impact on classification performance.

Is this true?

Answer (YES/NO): NO